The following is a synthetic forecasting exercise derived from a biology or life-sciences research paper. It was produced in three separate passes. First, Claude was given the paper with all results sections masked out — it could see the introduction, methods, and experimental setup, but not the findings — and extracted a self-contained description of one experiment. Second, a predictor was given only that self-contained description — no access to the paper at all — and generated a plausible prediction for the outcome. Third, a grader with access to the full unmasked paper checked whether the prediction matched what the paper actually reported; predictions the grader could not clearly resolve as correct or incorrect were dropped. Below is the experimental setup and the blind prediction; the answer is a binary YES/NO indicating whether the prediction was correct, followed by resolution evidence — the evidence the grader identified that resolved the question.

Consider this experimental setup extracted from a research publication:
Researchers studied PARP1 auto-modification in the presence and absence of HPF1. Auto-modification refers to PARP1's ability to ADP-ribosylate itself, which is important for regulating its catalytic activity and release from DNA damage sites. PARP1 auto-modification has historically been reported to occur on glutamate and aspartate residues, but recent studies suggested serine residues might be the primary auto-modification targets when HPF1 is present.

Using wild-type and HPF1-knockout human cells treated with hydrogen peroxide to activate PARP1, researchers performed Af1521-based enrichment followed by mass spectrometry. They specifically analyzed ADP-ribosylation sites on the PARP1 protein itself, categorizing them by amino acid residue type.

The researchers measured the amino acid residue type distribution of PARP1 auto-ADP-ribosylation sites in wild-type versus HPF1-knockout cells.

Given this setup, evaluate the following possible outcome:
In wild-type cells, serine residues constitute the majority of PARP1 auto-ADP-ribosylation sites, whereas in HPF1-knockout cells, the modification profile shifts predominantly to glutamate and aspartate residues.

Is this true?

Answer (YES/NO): NO